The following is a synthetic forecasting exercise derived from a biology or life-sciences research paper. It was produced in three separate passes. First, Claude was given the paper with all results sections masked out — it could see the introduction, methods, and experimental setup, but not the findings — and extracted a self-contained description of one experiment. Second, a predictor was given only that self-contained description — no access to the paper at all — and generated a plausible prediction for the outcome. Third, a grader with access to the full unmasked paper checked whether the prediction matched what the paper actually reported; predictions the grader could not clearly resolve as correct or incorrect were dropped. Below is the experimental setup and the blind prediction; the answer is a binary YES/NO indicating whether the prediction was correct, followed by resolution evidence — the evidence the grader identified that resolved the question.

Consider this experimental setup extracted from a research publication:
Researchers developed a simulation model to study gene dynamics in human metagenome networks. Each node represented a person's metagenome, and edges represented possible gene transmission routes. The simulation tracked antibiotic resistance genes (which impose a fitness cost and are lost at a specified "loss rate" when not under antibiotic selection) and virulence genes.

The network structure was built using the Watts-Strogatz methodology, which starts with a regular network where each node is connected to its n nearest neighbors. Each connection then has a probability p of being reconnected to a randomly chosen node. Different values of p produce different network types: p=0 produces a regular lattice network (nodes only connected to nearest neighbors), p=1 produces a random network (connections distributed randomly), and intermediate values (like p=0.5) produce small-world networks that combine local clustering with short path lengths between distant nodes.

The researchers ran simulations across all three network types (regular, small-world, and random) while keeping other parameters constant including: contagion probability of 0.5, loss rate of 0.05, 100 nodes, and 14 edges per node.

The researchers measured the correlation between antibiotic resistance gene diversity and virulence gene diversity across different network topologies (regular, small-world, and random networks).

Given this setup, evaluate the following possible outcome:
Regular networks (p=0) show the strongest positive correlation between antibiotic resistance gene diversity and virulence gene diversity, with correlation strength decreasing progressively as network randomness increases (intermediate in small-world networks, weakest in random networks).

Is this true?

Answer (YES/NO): NO